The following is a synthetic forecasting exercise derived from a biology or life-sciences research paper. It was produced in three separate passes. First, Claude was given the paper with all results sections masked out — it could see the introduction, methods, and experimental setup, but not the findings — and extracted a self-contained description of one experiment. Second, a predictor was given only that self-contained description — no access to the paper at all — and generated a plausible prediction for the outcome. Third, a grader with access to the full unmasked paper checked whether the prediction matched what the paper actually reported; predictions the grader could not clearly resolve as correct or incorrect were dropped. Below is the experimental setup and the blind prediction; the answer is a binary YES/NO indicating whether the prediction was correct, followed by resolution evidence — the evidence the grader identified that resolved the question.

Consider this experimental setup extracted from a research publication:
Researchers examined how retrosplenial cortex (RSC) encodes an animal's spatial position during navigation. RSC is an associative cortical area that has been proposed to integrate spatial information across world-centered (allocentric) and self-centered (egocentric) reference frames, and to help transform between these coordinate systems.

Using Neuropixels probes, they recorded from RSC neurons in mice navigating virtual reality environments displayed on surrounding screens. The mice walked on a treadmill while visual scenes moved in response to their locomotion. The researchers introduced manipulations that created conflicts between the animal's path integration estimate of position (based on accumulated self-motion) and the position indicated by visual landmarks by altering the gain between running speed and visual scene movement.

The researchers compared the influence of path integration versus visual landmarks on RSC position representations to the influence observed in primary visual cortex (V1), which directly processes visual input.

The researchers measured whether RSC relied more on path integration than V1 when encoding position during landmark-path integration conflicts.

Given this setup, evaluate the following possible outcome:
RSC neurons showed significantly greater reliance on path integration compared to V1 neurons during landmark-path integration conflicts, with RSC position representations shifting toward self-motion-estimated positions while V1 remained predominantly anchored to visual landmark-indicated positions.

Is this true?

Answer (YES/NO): NO